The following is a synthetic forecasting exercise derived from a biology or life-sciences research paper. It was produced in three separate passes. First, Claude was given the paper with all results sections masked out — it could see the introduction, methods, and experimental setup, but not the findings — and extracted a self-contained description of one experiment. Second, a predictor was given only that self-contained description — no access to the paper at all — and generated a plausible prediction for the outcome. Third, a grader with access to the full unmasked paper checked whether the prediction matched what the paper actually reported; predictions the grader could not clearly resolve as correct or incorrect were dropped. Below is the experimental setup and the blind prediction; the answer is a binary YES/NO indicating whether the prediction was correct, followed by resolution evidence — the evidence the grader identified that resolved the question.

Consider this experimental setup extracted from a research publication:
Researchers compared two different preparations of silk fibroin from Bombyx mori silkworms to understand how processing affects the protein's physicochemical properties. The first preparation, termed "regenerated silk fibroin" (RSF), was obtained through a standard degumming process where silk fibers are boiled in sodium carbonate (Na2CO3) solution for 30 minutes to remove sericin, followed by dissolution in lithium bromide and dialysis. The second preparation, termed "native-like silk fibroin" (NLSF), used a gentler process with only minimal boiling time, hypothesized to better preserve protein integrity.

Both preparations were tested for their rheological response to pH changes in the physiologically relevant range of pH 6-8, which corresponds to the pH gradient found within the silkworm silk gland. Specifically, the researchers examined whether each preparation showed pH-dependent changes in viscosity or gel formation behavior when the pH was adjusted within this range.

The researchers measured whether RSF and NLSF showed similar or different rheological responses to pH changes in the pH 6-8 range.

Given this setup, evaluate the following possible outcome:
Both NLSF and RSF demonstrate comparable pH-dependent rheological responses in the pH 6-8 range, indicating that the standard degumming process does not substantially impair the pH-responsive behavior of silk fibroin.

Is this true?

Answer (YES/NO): NO